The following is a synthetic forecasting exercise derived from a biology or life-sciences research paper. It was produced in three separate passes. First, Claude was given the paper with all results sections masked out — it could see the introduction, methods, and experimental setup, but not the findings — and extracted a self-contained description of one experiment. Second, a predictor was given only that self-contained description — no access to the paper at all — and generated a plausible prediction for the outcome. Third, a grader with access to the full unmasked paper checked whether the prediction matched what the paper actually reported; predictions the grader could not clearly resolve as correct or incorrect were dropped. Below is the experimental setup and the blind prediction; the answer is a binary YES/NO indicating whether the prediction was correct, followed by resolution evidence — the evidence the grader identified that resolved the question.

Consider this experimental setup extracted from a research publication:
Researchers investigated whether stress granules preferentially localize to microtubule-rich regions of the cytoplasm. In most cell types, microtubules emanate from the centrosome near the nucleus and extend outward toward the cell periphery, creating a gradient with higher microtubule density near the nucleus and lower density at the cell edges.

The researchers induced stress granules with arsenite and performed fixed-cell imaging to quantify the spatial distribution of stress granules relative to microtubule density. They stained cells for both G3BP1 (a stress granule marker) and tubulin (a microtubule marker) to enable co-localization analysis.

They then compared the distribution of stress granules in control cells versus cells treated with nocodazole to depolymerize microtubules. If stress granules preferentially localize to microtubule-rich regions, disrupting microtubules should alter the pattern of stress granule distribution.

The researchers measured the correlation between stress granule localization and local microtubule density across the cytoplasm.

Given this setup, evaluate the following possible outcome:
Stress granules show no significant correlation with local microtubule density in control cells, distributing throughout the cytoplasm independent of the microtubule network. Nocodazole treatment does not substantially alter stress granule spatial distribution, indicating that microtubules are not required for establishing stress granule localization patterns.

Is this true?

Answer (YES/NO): NO